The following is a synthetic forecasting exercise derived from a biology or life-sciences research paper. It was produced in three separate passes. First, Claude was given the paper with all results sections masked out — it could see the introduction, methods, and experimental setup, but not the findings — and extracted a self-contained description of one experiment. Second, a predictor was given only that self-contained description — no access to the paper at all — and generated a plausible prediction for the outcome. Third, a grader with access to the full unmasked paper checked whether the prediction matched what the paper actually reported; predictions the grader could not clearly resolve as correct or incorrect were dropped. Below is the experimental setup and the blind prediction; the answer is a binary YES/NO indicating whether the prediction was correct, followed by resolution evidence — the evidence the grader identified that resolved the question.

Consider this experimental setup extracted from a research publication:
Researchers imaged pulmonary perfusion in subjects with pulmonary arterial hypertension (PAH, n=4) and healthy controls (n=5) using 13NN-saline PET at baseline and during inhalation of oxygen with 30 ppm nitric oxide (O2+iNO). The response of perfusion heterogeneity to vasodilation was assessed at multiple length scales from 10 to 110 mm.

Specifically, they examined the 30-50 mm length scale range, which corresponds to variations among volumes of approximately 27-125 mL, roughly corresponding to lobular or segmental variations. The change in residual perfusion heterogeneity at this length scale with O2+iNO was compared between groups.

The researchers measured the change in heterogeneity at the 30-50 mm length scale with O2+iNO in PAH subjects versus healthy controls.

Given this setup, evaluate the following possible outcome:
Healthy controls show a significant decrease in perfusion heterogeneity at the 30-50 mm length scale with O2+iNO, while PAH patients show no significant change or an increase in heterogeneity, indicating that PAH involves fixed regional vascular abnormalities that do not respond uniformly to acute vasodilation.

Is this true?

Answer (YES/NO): NO